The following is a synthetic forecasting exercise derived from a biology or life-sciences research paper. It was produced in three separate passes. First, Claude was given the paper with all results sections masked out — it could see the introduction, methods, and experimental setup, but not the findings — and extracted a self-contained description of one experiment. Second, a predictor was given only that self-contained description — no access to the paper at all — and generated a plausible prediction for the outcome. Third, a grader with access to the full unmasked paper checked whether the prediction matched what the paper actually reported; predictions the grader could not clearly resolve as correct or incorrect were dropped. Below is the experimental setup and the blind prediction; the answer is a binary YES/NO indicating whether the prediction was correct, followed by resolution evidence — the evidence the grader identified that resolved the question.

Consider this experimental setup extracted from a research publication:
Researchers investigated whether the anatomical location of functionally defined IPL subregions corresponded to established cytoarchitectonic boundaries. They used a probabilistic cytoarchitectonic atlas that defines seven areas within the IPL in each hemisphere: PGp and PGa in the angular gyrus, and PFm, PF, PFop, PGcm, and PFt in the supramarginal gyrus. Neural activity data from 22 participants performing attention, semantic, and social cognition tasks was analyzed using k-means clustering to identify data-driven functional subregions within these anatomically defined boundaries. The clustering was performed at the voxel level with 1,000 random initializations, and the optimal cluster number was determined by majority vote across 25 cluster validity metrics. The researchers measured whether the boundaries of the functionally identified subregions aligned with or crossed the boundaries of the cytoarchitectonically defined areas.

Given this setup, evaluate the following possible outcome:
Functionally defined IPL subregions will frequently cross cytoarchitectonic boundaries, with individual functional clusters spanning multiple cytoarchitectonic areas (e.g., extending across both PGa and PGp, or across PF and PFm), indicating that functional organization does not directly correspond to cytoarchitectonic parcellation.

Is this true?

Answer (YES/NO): YES